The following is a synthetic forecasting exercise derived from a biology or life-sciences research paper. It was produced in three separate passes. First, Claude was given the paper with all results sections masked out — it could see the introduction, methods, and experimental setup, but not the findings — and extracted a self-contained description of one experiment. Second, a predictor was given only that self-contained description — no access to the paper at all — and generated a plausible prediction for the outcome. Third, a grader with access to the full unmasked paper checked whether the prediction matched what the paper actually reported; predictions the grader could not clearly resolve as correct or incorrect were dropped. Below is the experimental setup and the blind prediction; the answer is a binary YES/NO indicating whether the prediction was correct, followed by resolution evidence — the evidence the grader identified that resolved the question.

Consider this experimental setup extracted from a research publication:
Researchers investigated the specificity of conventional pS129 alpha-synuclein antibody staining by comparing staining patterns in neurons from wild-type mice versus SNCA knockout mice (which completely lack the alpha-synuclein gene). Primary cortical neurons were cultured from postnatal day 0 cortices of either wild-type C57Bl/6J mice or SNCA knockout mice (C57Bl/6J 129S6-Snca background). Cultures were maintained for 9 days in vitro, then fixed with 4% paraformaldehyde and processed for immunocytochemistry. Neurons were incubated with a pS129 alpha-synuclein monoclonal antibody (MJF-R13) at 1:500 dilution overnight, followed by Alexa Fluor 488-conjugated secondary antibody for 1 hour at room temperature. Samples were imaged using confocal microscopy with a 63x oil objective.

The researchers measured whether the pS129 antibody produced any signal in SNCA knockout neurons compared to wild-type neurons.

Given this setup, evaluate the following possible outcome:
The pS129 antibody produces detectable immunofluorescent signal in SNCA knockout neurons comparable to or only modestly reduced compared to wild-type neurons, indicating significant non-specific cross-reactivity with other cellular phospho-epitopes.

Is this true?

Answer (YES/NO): YES